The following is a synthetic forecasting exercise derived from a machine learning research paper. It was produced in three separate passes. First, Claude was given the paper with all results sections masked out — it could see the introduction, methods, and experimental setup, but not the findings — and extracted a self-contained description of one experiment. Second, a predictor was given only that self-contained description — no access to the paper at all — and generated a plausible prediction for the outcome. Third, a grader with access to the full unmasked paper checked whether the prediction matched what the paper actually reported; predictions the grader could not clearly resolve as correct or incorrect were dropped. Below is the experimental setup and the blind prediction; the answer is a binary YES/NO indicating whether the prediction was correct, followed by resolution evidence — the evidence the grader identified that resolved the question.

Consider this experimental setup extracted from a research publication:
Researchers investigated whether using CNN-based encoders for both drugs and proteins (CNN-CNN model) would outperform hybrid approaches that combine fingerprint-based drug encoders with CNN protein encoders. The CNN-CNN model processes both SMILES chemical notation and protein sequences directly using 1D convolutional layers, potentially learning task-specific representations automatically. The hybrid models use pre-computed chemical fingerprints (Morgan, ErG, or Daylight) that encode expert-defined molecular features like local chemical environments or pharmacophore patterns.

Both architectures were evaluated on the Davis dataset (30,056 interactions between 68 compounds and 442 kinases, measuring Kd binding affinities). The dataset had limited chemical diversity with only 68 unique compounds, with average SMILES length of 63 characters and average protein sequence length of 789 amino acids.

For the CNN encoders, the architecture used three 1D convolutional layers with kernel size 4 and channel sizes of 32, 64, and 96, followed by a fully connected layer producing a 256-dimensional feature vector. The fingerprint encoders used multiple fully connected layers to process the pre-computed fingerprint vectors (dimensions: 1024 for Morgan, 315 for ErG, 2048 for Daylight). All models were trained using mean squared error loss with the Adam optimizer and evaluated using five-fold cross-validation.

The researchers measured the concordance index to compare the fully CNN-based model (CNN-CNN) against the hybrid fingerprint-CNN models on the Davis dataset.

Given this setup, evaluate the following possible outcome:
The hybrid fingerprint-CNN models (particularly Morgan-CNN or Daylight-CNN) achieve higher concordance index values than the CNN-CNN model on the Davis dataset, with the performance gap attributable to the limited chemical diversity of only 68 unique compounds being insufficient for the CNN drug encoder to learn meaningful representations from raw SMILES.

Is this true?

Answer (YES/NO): NO